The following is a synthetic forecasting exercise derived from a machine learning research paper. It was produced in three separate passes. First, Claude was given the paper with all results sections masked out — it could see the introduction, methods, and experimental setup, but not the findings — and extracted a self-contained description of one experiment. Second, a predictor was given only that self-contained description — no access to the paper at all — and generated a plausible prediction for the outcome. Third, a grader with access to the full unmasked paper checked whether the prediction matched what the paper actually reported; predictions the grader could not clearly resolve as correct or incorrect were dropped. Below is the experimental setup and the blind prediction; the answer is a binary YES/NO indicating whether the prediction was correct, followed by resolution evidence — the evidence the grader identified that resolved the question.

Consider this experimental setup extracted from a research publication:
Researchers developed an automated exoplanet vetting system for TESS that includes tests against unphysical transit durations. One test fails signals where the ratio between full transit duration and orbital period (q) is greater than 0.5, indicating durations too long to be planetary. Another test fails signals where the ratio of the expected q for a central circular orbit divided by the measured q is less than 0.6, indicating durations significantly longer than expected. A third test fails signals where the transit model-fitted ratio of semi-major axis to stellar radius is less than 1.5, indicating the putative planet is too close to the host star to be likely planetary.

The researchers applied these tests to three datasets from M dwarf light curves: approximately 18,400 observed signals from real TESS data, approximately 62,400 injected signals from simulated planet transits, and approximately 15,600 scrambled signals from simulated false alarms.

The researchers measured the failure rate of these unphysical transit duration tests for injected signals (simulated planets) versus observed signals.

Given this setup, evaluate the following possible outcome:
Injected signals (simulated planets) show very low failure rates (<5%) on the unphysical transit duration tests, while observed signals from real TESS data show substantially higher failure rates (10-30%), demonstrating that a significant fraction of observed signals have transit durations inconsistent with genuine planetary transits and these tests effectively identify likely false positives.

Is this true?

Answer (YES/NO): NO